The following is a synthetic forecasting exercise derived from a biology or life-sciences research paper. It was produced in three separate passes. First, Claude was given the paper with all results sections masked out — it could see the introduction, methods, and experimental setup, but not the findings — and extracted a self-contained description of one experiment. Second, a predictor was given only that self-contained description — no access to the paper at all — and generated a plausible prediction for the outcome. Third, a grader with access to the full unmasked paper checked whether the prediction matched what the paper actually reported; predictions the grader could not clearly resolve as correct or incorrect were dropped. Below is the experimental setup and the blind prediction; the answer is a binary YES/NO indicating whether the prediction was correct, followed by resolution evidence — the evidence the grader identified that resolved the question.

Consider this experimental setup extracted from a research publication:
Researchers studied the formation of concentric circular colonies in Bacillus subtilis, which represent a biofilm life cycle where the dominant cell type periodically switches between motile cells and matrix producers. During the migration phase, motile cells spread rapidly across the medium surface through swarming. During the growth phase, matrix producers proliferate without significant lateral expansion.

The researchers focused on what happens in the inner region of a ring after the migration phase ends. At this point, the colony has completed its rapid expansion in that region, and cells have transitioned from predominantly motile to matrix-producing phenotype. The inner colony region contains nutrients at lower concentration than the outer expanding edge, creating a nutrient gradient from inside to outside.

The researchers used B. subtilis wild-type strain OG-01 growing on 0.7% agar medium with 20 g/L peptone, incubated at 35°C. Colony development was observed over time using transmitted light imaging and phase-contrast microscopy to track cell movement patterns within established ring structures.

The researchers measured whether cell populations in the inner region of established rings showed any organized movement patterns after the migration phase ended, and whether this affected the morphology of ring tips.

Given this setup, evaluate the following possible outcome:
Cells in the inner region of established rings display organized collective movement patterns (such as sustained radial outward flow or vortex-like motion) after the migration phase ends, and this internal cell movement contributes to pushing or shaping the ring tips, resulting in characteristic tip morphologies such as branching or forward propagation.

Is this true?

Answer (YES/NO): YES